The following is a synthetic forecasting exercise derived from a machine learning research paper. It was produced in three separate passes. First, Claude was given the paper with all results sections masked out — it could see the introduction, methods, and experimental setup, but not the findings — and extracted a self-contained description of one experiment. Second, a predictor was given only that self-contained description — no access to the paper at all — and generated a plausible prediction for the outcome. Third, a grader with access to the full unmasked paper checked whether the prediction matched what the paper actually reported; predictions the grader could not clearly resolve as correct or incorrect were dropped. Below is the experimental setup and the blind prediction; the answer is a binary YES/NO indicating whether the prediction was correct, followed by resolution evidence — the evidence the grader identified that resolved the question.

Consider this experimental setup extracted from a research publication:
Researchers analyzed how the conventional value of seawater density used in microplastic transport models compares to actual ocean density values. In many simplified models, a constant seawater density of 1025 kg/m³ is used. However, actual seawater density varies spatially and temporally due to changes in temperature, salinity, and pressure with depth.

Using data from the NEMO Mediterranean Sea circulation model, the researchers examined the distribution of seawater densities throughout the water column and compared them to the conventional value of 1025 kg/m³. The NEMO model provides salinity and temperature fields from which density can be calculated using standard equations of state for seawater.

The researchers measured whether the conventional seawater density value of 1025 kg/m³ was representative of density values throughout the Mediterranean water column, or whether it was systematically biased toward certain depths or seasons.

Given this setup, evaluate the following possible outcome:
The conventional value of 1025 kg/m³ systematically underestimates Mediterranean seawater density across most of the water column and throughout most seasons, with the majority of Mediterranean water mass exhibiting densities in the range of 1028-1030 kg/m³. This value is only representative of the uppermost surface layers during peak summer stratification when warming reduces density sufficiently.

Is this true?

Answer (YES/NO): NO